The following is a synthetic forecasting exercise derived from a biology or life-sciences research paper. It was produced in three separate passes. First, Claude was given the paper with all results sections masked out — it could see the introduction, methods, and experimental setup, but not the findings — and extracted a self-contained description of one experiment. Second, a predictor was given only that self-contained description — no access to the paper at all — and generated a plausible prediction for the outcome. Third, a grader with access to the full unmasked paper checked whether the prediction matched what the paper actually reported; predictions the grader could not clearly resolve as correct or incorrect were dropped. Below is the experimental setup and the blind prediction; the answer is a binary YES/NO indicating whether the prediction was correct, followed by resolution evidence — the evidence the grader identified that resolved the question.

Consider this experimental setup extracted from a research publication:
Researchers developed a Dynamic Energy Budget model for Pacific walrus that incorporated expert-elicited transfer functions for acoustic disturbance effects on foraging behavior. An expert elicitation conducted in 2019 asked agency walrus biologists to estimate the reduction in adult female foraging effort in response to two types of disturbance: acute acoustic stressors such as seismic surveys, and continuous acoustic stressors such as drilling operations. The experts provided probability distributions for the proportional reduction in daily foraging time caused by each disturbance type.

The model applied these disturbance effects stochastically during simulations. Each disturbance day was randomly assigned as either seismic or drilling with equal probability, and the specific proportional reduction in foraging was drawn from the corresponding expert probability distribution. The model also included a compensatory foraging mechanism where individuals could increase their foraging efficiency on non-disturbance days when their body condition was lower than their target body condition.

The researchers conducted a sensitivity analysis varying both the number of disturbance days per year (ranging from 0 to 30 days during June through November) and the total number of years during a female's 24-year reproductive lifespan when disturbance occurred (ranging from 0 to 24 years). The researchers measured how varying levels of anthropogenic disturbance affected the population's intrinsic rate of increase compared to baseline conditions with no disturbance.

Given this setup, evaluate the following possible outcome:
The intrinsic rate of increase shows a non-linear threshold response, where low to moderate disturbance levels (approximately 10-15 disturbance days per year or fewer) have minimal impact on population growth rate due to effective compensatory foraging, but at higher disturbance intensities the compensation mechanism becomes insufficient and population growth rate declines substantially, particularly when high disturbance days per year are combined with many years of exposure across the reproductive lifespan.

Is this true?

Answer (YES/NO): NO